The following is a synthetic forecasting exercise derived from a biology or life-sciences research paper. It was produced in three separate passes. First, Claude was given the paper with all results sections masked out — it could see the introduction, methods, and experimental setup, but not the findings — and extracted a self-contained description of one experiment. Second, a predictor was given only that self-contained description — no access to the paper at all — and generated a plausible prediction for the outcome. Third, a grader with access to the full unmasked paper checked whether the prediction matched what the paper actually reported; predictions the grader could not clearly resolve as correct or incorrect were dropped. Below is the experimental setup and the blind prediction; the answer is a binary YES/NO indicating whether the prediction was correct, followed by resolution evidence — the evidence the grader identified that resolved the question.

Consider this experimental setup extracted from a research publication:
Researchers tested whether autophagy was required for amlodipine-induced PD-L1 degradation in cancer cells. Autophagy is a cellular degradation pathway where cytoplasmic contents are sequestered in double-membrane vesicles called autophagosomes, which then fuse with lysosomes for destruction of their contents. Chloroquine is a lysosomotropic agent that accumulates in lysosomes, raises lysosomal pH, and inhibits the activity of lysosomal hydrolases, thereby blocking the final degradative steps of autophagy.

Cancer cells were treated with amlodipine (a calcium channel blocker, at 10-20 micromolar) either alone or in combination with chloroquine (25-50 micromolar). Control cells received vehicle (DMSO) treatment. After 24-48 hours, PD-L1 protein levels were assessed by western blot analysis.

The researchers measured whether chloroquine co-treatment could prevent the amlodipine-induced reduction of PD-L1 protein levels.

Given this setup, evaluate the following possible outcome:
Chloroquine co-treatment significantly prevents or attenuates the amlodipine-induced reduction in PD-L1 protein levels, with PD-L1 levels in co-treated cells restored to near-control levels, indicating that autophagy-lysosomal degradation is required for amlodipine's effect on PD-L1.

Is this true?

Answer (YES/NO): YES